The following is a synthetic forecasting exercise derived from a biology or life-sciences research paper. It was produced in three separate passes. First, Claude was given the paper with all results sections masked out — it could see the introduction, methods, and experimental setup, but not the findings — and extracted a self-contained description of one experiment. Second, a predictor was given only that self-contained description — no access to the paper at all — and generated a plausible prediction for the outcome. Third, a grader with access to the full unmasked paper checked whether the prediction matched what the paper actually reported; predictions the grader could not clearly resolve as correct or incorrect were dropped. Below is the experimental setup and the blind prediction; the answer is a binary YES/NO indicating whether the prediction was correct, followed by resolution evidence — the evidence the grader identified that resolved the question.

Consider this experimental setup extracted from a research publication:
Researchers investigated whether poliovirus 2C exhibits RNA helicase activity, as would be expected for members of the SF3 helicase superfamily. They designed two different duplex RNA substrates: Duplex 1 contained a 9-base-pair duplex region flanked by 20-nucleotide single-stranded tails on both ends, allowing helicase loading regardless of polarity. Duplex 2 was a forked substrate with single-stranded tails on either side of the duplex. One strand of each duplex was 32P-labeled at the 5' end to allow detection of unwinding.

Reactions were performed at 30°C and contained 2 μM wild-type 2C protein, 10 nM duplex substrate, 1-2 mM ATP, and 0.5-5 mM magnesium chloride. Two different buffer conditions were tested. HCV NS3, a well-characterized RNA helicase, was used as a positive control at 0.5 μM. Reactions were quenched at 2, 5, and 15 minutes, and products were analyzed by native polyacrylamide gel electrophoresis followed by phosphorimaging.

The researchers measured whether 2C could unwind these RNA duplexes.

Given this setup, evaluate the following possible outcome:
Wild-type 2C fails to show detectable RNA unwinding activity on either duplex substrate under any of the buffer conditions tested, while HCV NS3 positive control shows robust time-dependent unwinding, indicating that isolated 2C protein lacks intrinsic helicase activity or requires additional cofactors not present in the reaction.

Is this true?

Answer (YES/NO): YES